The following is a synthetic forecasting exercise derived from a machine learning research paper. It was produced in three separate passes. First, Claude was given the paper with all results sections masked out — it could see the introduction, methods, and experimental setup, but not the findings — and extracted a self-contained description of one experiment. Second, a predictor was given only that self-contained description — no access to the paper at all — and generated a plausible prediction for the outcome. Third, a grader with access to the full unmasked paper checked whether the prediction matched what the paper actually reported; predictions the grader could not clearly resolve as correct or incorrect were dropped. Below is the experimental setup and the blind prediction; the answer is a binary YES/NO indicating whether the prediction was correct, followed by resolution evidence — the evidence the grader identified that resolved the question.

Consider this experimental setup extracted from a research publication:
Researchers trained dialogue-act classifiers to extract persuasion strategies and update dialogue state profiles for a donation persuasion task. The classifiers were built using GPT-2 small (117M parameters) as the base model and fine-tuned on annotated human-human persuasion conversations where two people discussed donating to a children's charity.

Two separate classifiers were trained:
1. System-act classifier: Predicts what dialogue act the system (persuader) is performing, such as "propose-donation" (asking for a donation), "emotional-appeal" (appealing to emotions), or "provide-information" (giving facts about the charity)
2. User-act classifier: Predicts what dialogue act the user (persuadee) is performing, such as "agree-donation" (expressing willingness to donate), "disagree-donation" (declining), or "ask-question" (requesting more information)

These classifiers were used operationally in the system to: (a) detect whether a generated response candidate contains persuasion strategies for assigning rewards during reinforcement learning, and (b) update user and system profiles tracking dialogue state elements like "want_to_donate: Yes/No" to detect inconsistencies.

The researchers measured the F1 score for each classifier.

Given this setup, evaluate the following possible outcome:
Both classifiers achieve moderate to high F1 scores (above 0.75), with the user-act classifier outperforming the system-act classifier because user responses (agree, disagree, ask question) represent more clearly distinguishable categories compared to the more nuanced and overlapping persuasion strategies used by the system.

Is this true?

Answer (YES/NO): NO